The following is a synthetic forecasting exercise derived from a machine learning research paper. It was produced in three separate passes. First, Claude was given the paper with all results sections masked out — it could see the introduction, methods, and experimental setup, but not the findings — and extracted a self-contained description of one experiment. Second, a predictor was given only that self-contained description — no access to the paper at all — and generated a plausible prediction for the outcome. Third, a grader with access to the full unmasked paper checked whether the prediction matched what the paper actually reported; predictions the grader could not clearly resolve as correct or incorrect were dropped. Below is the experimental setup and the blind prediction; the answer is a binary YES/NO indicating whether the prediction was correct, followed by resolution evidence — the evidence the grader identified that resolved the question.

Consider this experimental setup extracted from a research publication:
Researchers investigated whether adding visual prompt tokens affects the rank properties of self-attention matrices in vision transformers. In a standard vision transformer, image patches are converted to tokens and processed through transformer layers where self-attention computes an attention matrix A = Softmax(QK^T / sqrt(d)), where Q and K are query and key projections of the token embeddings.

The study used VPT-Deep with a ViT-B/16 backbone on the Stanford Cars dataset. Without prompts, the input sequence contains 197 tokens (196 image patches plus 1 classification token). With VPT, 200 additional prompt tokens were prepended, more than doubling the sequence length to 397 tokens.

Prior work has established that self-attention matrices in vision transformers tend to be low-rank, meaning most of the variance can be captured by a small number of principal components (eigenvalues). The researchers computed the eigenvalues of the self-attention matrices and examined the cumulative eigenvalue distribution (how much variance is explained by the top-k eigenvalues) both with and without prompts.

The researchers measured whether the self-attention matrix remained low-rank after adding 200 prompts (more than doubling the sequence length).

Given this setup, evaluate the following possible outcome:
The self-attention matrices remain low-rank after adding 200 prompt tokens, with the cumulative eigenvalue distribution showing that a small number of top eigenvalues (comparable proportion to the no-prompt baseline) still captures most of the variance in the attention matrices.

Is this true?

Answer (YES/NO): YES